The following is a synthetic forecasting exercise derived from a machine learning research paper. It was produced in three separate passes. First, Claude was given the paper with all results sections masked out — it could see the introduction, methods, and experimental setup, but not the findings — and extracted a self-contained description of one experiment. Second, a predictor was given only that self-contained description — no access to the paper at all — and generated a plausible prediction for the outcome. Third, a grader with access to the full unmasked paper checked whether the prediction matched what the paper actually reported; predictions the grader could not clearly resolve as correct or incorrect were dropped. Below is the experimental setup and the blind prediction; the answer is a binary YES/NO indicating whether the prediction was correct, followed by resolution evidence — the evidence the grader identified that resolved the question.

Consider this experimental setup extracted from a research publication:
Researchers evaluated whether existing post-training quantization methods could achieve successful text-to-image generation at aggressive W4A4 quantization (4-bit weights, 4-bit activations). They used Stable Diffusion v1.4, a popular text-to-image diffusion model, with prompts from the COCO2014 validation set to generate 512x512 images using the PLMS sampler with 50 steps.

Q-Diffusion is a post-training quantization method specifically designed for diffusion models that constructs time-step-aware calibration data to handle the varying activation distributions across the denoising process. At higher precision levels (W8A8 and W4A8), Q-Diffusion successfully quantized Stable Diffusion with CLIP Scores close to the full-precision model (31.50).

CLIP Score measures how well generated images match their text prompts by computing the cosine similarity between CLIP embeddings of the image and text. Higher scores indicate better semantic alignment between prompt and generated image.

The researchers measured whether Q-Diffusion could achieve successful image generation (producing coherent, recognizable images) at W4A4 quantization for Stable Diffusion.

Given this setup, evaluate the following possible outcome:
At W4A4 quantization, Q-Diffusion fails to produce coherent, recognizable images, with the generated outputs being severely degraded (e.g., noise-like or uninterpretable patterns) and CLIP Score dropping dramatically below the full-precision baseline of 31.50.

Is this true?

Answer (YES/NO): YES